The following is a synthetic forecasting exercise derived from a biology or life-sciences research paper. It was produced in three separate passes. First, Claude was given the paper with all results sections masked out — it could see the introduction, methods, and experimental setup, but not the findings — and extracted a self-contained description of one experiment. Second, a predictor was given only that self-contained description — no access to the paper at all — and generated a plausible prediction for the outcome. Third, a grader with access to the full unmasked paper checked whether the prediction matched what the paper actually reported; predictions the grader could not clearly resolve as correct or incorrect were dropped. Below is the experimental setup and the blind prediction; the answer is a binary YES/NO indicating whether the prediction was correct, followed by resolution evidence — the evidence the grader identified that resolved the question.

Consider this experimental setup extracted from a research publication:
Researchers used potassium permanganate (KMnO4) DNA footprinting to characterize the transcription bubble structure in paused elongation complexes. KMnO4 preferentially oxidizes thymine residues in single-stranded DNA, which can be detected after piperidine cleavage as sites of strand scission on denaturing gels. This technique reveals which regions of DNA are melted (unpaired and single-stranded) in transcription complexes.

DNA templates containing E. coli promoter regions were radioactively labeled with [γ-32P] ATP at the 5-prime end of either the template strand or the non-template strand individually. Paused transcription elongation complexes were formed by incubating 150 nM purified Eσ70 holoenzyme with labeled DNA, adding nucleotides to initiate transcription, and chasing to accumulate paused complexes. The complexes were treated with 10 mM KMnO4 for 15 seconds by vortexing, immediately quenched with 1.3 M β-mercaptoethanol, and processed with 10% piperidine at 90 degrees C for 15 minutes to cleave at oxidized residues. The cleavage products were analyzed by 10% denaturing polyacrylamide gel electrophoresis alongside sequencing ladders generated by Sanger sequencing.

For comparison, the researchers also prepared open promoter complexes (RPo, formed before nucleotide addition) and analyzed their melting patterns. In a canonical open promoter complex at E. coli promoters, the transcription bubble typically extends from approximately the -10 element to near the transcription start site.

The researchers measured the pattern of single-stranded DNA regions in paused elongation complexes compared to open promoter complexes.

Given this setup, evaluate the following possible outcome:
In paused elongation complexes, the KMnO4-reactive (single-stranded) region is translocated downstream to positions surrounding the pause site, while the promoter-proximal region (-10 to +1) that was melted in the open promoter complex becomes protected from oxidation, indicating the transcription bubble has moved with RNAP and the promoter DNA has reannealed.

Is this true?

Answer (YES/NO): NO